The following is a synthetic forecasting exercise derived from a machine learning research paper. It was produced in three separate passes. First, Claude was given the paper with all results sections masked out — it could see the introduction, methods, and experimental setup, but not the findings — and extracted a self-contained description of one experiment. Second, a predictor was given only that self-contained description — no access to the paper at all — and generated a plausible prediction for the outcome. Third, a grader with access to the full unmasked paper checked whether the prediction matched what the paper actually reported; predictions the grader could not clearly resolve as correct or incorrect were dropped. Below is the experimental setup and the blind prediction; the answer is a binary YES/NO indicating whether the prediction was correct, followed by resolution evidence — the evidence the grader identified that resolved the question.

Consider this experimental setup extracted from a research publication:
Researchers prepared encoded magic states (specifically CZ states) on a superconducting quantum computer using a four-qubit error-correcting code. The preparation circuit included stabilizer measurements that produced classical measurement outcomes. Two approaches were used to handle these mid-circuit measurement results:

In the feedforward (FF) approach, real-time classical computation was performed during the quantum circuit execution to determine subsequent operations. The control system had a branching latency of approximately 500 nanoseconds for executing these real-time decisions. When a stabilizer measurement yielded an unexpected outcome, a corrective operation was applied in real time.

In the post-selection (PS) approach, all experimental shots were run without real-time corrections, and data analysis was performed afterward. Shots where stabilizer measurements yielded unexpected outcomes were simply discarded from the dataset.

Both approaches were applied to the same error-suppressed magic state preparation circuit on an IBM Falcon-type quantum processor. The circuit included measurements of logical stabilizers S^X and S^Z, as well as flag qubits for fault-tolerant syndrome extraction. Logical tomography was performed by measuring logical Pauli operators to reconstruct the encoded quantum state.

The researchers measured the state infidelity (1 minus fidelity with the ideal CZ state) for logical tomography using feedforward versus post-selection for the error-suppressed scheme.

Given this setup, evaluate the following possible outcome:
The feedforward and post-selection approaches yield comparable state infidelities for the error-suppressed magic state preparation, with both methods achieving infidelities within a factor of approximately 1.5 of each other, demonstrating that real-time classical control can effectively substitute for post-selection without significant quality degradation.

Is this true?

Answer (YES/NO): YES